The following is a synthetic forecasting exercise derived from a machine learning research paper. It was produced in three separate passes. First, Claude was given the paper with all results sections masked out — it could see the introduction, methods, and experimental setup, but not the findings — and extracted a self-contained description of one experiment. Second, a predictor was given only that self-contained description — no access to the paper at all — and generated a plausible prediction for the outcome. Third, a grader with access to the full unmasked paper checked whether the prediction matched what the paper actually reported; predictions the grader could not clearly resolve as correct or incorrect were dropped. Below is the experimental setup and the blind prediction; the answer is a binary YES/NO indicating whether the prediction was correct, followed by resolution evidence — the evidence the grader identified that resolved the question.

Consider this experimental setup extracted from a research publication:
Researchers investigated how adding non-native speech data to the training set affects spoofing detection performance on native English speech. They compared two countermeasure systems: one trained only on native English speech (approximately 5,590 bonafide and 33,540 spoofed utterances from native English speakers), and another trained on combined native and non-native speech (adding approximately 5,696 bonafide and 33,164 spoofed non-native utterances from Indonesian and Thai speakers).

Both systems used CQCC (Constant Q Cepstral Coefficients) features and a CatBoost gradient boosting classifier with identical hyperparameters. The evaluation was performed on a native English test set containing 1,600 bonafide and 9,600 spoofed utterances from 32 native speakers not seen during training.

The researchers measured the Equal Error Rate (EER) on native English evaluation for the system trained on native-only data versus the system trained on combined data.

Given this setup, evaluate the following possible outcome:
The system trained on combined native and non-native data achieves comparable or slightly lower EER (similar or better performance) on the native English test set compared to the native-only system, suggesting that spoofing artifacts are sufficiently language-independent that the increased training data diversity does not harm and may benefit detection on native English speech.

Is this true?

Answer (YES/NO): NO